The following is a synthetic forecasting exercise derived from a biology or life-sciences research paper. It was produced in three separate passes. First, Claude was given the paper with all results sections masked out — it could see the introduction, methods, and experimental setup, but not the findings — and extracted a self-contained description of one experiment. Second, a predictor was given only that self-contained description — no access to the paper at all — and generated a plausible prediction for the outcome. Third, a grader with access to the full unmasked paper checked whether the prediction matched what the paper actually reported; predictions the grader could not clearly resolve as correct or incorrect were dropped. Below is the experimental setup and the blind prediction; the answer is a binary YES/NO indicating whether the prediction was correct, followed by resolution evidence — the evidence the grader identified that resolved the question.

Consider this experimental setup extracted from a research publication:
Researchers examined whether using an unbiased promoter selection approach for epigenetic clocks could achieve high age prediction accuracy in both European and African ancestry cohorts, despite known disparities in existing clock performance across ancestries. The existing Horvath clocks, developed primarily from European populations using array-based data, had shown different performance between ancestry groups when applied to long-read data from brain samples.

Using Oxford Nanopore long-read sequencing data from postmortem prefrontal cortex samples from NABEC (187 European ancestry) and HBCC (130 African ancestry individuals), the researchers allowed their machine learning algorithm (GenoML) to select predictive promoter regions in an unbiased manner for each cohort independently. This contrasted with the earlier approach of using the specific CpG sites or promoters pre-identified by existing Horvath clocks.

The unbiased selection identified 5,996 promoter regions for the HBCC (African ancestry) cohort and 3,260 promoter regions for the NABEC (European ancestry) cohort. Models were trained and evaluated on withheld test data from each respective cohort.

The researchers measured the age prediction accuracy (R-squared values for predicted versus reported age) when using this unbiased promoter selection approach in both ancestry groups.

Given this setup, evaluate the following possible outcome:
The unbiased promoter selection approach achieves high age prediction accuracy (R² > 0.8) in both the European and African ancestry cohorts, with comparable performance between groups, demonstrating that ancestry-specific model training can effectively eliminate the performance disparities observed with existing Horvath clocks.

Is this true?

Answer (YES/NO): YES